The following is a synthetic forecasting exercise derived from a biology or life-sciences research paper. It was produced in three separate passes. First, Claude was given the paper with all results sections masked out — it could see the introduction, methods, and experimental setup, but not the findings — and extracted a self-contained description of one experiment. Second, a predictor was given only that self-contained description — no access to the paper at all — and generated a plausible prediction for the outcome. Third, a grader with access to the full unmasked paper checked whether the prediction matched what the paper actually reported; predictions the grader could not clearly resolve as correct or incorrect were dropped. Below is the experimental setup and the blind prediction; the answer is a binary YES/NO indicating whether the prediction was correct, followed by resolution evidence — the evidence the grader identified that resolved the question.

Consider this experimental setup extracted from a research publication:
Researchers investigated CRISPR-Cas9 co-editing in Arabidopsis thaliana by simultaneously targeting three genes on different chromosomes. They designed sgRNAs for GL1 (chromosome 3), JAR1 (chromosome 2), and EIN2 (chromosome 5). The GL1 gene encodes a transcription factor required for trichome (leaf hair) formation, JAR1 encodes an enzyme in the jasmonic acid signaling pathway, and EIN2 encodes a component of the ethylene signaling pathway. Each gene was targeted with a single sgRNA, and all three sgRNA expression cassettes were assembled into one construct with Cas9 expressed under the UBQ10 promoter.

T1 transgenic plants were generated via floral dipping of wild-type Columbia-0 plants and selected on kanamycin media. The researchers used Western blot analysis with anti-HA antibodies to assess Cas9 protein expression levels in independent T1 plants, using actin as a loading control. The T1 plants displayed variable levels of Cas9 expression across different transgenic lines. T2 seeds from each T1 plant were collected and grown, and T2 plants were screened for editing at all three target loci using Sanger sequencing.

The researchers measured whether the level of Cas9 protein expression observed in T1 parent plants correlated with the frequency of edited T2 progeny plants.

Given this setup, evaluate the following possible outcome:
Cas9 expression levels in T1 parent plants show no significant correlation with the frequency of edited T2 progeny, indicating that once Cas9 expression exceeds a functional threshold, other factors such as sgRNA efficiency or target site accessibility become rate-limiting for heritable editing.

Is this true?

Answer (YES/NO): YES